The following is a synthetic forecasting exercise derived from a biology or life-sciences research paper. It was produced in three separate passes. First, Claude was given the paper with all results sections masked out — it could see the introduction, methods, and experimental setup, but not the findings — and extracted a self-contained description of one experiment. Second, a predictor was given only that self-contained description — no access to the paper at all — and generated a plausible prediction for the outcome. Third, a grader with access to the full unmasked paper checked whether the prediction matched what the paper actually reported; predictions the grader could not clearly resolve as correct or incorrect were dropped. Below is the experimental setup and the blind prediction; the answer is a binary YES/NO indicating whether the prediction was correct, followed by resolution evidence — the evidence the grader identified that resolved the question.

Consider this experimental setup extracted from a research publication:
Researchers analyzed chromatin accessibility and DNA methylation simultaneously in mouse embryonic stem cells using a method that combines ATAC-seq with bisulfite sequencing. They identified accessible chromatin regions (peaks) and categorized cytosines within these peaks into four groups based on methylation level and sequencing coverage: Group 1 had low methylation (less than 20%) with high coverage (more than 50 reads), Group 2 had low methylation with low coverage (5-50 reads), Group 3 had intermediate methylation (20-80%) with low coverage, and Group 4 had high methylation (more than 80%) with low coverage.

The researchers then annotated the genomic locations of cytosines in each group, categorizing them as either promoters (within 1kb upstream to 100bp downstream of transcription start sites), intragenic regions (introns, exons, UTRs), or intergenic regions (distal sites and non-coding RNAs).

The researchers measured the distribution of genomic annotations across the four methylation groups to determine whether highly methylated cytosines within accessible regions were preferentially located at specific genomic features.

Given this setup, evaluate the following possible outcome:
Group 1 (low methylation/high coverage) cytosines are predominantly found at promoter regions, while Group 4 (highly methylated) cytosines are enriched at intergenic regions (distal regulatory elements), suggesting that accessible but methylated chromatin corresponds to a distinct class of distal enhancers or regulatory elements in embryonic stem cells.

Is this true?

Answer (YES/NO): YES